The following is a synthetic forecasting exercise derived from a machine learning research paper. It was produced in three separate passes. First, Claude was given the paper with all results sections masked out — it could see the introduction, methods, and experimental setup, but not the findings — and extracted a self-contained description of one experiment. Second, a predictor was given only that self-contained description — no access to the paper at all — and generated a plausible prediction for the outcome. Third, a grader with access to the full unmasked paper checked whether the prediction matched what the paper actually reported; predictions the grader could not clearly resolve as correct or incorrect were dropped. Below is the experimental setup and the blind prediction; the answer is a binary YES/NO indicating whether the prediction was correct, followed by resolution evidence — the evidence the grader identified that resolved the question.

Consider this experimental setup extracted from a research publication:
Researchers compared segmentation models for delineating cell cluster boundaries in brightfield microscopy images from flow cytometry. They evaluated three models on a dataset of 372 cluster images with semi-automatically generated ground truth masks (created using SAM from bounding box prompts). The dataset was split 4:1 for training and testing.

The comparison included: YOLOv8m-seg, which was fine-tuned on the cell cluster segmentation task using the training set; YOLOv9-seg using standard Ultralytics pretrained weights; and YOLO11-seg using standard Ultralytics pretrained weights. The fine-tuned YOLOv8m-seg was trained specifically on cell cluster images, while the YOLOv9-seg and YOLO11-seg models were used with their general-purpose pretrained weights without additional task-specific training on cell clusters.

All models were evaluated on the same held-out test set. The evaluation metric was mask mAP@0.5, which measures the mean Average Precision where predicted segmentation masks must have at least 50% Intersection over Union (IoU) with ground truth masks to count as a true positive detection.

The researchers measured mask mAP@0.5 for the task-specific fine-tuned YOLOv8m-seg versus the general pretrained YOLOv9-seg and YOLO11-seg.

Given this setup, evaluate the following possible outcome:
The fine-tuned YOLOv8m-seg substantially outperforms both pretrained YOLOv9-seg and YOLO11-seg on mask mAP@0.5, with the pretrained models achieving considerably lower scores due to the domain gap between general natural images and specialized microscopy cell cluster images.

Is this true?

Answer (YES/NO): NO